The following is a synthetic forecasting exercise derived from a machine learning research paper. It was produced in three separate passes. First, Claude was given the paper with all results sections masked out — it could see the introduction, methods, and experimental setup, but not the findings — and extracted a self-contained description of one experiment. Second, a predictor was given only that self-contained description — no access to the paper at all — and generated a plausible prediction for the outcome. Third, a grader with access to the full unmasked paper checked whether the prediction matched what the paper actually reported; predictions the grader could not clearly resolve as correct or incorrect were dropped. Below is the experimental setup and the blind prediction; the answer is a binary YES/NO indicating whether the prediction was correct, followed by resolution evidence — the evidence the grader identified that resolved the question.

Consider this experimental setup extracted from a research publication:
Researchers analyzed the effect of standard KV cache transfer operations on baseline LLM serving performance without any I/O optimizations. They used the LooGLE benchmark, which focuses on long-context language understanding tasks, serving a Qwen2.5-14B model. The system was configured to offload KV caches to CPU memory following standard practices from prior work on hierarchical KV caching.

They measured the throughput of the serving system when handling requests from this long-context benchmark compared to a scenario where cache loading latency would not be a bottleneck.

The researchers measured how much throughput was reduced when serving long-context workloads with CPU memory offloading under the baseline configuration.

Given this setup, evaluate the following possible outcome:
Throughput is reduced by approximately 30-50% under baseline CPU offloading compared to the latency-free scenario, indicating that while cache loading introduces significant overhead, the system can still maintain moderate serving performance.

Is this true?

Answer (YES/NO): NO